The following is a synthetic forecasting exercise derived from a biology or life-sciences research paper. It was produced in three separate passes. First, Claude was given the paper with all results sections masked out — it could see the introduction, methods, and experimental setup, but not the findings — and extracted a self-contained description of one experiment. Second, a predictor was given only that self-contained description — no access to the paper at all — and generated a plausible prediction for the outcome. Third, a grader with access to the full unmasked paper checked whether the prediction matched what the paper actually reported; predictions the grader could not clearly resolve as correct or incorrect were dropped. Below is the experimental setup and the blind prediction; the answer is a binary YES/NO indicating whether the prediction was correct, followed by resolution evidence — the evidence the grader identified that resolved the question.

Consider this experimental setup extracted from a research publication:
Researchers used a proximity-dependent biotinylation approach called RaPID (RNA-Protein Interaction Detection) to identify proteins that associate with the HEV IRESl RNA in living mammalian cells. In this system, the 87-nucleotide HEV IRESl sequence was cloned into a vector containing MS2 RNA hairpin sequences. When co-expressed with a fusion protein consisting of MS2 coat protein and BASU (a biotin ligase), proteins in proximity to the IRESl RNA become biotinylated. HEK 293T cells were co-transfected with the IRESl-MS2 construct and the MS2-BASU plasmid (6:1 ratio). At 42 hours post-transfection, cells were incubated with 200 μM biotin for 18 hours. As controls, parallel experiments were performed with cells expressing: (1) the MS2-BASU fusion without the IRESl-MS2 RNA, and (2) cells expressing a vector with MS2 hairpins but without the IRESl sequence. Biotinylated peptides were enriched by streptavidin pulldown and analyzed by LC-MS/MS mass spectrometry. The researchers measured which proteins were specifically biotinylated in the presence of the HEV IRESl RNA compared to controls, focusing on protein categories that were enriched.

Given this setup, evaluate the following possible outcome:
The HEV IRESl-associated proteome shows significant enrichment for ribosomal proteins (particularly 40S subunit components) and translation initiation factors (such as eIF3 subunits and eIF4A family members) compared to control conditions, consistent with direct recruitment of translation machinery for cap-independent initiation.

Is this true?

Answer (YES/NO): NO